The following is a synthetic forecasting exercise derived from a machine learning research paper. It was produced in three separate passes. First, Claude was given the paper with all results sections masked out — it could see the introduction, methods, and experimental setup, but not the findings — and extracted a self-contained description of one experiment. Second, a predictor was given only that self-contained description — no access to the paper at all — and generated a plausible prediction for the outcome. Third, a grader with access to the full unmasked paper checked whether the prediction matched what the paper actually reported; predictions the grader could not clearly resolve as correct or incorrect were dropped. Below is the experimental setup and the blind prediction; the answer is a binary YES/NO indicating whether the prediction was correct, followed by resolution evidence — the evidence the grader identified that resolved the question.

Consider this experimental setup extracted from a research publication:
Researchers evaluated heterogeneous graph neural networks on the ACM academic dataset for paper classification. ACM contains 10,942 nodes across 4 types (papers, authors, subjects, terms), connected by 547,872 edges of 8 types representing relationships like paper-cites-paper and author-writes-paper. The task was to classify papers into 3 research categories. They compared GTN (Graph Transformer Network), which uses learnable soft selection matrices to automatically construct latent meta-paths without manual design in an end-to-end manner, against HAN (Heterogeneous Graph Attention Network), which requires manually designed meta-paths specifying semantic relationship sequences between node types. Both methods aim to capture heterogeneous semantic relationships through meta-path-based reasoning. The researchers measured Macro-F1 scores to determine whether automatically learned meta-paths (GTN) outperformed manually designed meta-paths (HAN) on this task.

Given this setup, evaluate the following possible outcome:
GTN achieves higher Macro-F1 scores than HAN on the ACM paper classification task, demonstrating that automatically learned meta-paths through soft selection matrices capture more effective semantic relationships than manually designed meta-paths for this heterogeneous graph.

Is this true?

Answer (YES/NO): YES